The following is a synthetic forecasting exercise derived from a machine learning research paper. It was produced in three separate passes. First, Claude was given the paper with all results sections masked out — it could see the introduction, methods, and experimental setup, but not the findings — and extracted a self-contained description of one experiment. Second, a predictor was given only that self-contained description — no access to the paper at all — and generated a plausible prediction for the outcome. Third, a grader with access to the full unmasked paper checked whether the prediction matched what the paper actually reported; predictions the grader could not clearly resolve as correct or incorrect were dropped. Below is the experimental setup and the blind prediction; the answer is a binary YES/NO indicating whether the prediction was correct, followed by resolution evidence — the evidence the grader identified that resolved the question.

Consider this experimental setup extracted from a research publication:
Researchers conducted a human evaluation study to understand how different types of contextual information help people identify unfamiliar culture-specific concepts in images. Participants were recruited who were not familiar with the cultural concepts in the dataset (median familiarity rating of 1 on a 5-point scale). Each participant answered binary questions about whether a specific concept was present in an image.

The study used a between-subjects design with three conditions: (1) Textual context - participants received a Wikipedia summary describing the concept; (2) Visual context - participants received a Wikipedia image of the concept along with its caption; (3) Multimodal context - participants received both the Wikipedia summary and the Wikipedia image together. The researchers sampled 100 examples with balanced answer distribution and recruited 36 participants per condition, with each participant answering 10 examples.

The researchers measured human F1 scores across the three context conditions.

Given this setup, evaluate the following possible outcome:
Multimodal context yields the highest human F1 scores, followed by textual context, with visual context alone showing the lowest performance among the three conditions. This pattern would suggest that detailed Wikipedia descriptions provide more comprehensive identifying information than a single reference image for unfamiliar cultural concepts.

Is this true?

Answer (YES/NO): NO